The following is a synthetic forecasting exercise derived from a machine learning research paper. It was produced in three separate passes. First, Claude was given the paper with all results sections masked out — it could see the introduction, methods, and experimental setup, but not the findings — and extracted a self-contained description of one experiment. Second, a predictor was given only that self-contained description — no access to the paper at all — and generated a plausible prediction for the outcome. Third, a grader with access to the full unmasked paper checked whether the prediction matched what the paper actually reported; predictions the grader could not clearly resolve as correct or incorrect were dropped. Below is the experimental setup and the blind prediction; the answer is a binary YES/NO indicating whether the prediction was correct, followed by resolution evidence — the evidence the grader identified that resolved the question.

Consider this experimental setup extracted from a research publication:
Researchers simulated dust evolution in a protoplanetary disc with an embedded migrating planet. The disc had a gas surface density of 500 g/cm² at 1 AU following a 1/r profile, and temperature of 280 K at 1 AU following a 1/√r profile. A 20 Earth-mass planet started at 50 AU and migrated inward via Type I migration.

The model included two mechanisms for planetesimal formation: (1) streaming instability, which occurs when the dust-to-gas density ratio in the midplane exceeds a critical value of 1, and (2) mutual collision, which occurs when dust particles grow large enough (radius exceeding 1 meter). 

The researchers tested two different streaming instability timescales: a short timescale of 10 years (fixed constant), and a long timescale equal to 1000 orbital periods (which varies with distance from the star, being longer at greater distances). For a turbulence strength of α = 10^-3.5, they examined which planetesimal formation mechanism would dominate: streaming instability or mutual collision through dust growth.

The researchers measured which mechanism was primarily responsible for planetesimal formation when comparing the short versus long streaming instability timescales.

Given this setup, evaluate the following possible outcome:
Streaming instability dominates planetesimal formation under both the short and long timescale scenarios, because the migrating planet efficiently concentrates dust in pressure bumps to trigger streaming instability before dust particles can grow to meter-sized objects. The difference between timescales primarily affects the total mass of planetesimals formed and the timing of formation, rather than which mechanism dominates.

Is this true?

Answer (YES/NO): YES